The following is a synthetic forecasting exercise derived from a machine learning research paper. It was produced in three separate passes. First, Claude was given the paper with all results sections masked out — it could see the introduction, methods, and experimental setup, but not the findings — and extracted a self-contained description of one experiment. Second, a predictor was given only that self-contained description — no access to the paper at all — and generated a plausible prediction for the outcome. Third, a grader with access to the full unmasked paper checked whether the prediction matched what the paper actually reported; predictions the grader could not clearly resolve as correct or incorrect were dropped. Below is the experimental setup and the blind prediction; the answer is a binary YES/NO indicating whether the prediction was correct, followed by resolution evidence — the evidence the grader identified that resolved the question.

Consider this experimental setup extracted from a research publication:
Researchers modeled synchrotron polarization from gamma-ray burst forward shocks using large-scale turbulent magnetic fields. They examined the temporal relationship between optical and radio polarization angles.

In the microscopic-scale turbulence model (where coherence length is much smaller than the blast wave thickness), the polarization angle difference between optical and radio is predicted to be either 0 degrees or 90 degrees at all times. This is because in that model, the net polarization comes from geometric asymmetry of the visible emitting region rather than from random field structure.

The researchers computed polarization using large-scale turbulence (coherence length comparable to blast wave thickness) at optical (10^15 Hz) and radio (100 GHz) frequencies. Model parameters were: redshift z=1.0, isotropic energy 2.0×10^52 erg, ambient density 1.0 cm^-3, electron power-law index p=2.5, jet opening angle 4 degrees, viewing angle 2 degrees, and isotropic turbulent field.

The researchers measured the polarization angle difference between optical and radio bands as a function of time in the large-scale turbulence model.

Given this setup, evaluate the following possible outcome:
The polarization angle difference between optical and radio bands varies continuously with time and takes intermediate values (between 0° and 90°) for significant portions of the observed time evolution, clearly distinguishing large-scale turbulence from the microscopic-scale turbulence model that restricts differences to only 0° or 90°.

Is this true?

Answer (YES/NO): YES